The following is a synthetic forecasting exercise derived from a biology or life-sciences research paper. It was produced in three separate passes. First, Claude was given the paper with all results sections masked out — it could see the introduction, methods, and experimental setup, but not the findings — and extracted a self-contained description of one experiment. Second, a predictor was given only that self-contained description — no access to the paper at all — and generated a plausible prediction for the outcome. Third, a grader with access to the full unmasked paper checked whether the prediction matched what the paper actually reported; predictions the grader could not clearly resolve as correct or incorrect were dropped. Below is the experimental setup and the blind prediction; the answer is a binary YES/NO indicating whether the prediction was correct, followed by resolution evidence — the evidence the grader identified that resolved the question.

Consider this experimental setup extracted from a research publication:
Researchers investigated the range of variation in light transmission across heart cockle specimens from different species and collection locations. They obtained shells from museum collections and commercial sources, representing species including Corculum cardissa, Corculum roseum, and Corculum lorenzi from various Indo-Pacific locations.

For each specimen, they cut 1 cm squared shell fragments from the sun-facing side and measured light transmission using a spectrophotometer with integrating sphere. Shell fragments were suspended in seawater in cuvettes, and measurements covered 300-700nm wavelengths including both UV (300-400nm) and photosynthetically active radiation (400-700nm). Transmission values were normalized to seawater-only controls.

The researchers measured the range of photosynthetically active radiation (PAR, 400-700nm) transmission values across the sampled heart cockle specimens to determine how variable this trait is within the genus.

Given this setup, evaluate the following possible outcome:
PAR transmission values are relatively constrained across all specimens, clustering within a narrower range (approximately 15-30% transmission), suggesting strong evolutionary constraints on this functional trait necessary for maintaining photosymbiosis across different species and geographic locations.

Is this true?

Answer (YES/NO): NO